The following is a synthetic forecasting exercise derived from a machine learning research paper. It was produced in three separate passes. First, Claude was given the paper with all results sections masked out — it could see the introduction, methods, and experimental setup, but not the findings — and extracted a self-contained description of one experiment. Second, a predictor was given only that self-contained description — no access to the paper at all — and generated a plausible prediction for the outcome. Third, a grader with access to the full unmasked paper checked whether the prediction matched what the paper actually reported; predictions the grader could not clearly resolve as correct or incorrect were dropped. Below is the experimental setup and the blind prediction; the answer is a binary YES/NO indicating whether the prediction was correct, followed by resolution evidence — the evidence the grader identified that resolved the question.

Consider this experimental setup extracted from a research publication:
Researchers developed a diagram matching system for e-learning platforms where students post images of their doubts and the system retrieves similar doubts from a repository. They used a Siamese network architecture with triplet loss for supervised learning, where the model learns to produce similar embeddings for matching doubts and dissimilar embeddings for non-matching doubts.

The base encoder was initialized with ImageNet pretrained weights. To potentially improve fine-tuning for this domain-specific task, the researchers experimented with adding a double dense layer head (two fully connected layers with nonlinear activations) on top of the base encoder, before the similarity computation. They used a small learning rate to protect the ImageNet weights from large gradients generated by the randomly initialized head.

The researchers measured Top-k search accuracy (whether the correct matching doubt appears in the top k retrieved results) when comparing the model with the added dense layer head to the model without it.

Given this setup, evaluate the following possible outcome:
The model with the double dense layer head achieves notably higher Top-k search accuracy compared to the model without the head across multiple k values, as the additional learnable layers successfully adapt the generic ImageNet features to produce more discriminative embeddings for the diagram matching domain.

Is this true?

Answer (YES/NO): NO